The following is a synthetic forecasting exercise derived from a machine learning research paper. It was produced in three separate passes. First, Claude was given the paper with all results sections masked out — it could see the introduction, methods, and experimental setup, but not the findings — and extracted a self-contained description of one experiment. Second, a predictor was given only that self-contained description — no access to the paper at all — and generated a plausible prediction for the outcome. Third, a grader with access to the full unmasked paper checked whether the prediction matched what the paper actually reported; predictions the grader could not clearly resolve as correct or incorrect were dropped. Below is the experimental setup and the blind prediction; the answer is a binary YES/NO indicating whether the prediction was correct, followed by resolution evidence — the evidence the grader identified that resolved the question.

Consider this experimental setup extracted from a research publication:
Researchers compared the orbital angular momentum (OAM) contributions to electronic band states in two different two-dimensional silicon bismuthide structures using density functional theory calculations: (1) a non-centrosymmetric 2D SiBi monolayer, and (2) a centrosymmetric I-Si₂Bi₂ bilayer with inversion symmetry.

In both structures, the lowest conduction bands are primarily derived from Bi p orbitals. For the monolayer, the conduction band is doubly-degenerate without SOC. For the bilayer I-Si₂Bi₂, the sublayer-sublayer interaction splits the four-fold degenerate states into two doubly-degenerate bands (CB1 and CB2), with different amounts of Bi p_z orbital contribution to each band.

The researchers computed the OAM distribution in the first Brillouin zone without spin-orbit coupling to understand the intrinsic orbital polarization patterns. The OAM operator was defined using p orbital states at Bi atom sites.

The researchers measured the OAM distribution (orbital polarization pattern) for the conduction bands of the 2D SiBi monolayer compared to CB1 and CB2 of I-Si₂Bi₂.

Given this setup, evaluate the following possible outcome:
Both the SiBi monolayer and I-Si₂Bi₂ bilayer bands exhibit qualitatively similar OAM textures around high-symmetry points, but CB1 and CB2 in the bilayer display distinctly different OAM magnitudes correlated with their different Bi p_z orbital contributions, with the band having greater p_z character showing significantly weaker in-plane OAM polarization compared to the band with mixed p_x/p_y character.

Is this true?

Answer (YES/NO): NO